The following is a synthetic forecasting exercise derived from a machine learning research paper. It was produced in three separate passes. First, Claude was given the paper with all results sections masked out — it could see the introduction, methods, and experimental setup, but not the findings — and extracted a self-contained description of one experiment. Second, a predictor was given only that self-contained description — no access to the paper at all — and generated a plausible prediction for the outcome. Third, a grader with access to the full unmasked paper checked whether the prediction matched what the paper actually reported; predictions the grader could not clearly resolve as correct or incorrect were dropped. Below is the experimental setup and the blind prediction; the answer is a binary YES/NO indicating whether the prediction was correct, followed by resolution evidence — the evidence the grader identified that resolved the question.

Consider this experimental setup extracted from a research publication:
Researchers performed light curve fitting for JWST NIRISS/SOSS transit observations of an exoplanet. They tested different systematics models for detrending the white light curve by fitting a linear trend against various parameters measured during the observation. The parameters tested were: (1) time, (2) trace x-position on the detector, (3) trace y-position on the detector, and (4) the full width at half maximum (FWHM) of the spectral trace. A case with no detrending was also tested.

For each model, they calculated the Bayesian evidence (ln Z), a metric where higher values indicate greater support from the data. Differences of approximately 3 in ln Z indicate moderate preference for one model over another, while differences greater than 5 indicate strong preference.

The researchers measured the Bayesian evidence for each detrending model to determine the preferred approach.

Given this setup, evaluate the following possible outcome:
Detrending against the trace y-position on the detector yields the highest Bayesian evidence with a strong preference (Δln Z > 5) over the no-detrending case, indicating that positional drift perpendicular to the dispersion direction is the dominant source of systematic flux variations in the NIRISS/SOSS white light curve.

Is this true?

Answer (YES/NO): NO